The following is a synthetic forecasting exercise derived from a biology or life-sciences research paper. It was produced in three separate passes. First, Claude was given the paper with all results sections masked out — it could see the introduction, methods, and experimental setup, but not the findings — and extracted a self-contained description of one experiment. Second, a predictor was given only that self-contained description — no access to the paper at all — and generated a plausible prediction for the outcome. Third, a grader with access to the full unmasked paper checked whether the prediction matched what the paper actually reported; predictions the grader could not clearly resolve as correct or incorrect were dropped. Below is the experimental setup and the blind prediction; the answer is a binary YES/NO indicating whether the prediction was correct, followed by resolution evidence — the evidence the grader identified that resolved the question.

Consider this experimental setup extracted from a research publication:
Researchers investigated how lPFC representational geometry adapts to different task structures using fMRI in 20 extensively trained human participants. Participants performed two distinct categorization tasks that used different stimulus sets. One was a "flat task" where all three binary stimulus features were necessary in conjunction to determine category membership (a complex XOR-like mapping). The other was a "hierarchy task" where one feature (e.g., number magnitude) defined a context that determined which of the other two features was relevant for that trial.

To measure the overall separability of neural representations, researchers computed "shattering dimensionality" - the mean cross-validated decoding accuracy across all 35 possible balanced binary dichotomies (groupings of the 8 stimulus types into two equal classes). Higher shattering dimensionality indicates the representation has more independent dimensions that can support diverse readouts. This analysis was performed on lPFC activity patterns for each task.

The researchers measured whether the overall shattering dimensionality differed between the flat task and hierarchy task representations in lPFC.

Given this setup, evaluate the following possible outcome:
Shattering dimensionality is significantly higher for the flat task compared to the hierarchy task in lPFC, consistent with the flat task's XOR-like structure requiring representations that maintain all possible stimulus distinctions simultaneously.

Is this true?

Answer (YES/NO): NO